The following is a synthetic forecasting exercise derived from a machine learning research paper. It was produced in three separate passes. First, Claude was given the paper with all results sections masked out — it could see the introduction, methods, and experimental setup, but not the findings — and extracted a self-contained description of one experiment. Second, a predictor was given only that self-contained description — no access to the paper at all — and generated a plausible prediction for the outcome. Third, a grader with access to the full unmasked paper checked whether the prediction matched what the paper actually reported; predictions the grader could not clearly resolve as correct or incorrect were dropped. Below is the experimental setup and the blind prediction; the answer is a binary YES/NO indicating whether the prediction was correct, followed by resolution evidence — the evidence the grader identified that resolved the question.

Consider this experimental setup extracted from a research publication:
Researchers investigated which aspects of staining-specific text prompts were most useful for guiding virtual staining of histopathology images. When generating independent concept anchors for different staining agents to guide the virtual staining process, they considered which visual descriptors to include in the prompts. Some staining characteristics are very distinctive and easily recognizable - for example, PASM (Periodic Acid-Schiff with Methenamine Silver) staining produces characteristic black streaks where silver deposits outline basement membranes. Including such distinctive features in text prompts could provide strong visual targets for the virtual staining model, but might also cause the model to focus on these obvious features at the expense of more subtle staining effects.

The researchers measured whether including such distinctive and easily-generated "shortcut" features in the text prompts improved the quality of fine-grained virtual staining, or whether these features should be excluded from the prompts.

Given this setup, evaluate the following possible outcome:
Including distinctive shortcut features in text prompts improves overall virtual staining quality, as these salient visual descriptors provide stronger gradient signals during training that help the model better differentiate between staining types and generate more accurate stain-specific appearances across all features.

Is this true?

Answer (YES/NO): NO